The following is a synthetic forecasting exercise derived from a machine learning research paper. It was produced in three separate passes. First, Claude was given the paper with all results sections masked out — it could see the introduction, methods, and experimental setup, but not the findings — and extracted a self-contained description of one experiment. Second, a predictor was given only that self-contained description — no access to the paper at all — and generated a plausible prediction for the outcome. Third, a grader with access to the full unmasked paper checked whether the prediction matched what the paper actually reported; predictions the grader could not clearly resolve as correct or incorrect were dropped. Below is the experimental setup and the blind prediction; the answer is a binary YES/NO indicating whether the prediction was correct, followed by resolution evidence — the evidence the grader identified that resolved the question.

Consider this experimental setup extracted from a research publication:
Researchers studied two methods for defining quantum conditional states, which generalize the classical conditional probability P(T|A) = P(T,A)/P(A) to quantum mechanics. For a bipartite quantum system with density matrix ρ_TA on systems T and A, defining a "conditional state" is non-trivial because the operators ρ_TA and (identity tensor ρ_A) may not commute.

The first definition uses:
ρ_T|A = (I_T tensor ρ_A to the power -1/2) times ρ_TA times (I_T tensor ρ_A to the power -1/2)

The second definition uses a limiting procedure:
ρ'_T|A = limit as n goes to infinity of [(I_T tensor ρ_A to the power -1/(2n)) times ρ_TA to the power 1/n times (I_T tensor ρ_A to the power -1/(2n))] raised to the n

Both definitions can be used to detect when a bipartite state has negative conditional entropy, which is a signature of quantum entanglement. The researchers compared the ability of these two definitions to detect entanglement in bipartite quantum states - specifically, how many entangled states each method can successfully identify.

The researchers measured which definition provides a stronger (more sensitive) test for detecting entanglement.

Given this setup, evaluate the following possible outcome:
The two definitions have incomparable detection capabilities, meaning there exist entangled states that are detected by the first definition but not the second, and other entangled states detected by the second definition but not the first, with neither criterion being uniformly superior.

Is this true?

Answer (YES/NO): NO